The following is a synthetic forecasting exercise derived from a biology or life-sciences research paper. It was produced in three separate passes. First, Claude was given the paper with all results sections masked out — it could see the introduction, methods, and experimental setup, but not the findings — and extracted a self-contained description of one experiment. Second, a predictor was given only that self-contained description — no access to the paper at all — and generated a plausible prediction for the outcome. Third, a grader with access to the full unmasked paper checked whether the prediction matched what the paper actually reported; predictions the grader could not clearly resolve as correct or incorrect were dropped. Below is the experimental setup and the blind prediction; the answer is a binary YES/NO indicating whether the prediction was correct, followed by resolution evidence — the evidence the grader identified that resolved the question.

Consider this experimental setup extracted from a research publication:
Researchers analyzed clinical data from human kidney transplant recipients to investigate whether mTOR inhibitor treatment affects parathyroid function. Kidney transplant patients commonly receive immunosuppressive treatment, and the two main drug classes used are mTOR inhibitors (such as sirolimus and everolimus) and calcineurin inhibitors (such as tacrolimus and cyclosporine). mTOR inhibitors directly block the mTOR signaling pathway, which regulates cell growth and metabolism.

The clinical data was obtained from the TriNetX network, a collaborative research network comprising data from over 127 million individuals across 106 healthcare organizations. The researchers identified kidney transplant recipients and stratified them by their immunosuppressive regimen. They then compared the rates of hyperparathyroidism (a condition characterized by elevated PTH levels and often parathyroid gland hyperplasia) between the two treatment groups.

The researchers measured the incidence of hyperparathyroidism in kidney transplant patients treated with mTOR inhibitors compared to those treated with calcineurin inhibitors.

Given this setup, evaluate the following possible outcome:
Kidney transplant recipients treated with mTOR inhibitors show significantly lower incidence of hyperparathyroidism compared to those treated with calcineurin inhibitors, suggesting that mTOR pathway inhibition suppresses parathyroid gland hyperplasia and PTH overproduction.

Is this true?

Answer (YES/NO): YES